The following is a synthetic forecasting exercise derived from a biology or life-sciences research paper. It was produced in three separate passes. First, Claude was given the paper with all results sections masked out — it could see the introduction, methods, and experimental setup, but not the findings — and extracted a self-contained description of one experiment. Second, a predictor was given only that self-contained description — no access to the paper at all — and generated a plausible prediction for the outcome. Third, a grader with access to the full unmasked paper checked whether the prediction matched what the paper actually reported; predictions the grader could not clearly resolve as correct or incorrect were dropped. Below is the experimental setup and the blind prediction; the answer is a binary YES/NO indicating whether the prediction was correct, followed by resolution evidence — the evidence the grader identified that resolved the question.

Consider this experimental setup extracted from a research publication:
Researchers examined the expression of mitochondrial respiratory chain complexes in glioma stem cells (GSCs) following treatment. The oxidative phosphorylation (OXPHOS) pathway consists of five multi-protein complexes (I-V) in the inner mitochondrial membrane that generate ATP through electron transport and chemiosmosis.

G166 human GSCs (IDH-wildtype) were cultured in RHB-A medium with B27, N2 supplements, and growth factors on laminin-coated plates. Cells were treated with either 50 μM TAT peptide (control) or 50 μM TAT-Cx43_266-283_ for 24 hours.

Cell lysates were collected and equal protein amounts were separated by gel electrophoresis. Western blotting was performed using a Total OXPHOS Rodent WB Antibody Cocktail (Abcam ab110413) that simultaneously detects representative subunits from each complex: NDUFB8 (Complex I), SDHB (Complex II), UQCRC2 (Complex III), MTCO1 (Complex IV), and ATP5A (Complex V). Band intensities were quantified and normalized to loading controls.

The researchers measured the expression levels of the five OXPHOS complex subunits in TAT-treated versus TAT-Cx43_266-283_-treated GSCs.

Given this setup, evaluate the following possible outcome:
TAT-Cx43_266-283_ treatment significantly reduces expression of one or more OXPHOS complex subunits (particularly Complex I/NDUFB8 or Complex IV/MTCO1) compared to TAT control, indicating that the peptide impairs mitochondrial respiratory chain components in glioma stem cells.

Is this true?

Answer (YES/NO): NO